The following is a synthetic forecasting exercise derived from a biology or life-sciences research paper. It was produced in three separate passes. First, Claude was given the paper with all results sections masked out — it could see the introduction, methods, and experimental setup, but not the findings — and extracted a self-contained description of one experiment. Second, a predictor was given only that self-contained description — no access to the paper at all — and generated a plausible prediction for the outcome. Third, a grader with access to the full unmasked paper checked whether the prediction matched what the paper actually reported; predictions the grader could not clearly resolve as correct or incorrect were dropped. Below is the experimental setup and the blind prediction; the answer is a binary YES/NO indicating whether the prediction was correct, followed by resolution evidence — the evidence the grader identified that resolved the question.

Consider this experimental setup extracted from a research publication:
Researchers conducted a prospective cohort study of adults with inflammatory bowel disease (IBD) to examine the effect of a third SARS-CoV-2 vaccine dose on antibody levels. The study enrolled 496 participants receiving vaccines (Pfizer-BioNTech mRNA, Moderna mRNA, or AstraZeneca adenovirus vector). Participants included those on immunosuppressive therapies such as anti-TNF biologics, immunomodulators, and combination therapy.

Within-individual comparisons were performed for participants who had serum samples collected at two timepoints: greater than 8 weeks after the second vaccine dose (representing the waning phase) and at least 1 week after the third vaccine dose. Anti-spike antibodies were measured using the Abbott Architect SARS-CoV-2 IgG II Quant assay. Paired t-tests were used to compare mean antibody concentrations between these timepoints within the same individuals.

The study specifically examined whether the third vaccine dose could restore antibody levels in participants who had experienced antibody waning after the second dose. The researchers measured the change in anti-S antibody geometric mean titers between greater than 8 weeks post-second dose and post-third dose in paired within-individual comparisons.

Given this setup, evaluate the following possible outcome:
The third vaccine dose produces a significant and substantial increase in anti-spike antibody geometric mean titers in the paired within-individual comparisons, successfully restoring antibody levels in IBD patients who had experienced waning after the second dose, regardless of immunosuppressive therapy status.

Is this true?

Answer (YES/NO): NO